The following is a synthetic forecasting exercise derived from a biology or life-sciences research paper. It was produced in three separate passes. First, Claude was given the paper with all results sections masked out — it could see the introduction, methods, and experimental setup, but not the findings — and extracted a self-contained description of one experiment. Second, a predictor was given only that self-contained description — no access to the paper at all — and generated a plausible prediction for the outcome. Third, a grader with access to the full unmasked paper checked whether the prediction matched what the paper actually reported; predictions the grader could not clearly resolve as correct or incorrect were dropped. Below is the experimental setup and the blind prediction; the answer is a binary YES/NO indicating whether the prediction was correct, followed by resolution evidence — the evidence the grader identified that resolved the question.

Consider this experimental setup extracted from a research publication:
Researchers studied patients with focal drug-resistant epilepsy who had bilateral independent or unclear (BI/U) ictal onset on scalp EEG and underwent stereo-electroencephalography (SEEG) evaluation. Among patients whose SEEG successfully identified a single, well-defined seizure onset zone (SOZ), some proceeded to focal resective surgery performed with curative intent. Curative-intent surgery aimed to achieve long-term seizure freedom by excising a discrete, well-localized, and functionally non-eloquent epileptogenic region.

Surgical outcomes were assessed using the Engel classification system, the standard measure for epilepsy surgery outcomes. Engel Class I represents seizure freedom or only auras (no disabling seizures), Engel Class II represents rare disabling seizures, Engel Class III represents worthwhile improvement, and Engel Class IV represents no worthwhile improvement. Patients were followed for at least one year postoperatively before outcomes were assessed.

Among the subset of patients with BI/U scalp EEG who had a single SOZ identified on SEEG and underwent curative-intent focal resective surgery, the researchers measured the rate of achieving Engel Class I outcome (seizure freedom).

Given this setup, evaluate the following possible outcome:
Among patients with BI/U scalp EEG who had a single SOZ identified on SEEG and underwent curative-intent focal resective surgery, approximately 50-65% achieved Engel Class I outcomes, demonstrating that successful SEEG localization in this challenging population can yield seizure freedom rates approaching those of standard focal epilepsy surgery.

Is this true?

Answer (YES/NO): NO